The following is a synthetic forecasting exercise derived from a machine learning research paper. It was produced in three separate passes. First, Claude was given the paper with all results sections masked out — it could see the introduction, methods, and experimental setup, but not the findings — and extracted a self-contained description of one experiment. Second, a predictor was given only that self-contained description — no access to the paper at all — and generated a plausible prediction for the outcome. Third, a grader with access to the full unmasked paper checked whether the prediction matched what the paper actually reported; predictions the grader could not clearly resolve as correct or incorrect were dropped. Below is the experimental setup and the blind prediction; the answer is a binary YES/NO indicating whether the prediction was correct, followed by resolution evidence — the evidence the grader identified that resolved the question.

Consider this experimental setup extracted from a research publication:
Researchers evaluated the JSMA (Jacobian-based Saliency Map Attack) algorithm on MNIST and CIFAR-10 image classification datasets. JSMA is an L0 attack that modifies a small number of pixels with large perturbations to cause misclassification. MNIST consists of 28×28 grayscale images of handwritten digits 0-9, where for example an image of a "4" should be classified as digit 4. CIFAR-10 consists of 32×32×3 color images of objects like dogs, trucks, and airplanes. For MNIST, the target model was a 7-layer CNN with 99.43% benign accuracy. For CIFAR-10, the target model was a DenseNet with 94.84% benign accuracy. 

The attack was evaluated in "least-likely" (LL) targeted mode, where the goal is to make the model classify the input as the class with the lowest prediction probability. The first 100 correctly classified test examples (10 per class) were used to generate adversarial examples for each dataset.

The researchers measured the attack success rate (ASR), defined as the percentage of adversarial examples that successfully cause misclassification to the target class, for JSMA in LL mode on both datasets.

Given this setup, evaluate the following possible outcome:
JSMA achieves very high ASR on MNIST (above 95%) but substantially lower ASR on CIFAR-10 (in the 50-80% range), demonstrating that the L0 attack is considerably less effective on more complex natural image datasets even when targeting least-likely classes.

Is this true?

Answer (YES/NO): NO